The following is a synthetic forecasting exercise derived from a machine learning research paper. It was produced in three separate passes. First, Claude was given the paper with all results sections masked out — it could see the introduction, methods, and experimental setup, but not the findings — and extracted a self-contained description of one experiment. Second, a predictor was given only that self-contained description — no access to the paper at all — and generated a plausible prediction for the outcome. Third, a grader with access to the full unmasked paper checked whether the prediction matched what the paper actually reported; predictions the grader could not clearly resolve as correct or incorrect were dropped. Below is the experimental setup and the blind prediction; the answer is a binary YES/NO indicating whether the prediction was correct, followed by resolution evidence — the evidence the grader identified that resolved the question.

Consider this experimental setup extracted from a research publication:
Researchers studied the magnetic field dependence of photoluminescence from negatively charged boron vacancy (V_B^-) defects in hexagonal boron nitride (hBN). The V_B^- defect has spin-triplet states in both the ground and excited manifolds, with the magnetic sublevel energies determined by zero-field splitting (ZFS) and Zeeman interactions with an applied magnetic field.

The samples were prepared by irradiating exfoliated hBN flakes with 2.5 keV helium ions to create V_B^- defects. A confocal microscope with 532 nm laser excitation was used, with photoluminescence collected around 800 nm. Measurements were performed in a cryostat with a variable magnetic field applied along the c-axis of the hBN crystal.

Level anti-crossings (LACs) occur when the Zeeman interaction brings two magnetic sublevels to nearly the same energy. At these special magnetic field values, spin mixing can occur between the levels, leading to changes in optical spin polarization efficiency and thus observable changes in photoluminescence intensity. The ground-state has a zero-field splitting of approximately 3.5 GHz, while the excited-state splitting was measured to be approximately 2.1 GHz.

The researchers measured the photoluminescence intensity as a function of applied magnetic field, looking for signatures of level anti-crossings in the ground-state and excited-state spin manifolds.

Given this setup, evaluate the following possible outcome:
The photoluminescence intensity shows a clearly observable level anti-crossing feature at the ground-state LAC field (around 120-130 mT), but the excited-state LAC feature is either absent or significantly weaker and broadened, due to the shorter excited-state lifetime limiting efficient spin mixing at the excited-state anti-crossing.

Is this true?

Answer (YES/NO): NO